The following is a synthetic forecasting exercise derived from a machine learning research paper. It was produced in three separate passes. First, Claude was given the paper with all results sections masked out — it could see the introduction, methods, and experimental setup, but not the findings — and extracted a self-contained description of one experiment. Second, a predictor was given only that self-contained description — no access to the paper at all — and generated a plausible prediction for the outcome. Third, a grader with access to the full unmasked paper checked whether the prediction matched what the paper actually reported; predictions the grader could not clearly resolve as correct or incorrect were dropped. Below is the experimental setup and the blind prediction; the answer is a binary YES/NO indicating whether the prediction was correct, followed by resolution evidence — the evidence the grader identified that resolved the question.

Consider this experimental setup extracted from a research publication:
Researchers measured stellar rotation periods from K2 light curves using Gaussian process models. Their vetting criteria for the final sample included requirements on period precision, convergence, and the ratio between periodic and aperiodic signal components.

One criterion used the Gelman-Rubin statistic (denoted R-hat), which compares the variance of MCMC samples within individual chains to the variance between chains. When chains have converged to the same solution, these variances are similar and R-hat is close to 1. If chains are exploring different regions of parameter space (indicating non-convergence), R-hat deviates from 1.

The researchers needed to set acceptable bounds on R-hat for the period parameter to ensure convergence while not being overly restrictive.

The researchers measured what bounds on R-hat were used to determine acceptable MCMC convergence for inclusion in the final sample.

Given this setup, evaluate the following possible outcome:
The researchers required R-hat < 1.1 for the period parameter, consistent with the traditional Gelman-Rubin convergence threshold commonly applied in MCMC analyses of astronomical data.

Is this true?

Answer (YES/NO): NO